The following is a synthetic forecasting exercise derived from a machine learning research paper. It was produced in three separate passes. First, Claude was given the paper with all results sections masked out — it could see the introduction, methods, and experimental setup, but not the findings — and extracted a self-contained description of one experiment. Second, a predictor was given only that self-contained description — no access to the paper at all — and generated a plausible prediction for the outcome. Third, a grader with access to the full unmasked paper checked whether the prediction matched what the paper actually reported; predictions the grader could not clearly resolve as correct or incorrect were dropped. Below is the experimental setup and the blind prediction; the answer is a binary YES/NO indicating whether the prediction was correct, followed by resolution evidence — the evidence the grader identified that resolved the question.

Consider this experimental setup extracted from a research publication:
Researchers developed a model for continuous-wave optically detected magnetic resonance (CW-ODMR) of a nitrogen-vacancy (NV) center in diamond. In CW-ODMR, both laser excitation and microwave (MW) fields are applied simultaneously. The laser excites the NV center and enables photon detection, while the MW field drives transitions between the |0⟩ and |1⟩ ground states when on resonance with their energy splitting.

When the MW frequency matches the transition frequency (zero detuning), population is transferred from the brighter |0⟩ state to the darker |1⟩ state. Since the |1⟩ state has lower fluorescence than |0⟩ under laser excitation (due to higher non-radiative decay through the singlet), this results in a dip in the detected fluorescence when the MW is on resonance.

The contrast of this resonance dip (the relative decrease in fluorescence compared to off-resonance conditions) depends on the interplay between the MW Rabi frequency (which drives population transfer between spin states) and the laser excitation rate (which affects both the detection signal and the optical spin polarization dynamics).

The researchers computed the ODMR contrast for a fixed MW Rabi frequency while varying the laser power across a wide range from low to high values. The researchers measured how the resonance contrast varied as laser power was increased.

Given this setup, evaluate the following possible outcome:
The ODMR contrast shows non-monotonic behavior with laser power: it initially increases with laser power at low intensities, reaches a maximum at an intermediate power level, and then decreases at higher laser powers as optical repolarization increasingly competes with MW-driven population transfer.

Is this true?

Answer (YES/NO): YES